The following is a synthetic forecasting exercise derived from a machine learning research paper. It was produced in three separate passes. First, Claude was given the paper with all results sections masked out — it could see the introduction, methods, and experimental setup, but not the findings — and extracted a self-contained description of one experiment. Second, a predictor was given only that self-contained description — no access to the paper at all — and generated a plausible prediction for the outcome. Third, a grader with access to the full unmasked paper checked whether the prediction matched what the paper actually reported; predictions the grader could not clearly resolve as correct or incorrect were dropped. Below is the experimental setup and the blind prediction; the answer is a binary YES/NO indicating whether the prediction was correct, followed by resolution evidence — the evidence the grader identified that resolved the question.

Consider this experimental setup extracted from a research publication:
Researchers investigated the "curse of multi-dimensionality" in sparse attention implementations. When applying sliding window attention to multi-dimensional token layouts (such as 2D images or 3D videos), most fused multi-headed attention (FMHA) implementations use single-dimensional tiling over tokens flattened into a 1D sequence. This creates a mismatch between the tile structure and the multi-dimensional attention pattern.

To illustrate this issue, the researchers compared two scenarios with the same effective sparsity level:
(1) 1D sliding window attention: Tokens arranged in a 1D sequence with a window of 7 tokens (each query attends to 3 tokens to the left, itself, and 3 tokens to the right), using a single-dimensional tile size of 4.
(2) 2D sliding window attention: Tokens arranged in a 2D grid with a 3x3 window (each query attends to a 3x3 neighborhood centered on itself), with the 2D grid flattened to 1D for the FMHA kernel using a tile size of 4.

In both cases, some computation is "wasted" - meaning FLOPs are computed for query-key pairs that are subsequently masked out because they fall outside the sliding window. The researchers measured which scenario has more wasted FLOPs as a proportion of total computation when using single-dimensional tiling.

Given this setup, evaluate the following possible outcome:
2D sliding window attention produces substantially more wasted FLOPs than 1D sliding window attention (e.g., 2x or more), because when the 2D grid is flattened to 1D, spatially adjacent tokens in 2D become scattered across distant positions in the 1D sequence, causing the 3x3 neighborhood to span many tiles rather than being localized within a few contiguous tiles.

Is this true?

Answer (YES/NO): YES